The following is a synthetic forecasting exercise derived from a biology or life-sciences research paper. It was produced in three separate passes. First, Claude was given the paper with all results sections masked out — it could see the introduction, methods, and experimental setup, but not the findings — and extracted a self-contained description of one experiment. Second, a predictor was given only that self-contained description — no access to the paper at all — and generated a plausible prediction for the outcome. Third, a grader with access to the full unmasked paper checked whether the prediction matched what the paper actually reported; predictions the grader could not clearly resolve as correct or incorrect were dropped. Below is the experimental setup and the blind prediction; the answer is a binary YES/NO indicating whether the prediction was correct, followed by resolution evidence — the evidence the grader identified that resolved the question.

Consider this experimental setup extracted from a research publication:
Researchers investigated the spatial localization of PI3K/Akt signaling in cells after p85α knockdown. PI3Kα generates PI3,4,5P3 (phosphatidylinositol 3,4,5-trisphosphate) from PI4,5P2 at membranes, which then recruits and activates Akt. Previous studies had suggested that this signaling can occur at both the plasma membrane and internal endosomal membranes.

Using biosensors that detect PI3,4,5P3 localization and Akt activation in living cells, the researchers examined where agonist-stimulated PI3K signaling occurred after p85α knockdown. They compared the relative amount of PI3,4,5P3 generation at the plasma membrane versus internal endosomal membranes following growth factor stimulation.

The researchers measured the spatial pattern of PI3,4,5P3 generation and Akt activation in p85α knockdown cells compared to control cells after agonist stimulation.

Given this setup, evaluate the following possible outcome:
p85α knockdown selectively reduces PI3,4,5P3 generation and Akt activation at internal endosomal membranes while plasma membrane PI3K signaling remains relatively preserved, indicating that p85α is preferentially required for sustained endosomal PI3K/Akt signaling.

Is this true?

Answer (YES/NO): NO